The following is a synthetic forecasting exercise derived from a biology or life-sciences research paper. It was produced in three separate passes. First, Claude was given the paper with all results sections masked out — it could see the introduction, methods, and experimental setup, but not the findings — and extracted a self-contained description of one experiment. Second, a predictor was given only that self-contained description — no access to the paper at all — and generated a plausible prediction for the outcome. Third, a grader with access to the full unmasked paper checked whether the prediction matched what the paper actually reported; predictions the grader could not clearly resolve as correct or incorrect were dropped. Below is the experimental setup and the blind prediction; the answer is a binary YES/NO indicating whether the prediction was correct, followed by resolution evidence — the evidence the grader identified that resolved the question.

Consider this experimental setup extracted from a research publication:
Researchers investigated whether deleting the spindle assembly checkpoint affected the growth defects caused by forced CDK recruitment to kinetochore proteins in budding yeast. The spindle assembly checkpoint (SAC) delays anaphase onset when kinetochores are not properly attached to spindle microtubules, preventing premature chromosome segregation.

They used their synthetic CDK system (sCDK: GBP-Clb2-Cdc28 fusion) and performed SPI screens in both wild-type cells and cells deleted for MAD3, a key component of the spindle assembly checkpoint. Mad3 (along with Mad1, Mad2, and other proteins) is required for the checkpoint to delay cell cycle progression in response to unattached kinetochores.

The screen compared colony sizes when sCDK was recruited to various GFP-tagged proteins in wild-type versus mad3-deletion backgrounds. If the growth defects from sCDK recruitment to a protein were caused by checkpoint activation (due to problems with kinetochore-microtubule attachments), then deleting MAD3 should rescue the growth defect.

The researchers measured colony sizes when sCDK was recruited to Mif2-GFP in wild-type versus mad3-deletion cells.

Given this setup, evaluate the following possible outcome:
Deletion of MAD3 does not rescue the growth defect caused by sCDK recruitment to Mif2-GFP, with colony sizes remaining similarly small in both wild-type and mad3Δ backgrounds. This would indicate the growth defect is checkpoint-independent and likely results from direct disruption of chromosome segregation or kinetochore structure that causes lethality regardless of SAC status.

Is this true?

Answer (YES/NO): NO